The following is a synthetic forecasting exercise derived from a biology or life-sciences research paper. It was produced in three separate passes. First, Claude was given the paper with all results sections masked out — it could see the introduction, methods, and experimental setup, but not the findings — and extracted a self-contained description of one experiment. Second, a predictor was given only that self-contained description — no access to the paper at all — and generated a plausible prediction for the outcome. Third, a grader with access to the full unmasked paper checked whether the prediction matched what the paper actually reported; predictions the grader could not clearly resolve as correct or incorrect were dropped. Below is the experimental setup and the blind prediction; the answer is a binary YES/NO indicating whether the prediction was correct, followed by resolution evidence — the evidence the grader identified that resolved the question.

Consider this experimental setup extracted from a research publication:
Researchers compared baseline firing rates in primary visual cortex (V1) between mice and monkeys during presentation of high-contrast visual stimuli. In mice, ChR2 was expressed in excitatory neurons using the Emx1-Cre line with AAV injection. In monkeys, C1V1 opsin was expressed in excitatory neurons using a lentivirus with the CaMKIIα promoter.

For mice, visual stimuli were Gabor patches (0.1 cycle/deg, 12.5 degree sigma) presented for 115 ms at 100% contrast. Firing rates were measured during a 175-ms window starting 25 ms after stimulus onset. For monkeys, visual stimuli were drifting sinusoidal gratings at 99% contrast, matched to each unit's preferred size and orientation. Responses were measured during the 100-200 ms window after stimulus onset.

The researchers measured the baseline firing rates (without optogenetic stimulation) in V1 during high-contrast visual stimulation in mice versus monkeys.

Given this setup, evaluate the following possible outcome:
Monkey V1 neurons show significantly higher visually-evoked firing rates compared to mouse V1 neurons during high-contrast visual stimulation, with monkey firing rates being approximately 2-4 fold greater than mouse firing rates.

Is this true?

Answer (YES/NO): YES